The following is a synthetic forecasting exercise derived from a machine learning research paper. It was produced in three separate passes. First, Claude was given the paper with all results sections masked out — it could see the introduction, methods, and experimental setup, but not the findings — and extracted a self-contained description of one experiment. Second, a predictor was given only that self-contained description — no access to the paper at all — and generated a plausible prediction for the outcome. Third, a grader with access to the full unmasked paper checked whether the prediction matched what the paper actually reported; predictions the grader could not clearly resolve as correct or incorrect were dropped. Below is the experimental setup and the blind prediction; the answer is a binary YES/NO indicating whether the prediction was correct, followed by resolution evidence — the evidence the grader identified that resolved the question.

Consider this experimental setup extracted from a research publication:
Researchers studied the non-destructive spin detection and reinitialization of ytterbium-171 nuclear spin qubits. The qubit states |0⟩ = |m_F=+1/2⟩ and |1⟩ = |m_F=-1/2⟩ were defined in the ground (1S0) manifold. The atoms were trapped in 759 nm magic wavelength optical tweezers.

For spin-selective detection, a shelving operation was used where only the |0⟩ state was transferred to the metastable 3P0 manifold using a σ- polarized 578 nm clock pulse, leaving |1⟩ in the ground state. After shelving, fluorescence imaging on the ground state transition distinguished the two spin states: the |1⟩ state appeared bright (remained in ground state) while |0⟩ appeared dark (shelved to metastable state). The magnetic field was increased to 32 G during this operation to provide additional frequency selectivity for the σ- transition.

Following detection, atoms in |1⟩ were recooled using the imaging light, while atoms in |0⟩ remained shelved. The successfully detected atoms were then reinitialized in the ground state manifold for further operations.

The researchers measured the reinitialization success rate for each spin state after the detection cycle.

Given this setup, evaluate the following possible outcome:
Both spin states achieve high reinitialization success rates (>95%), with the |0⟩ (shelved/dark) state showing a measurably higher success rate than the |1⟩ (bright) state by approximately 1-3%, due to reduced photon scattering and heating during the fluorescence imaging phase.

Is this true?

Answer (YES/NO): NO